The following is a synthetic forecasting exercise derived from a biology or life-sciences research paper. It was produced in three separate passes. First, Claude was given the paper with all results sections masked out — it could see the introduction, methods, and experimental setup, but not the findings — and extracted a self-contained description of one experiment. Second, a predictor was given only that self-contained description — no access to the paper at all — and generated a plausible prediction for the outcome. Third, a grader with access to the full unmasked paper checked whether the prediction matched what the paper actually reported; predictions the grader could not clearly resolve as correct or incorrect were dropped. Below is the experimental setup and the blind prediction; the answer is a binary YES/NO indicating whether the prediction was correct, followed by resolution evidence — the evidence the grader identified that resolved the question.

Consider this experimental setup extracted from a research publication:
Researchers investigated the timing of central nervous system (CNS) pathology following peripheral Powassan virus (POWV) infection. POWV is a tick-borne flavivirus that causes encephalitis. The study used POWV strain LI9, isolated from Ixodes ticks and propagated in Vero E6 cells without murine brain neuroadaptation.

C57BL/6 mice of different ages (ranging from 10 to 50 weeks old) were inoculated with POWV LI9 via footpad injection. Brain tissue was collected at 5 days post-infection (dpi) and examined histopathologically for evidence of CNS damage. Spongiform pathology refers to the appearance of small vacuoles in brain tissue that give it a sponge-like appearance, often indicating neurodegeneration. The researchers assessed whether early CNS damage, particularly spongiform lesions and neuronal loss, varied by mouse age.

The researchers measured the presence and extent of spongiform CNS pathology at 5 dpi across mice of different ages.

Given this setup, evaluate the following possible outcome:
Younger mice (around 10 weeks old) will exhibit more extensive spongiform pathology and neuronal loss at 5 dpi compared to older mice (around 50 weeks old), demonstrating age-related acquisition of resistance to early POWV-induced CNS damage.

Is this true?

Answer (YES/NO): NO